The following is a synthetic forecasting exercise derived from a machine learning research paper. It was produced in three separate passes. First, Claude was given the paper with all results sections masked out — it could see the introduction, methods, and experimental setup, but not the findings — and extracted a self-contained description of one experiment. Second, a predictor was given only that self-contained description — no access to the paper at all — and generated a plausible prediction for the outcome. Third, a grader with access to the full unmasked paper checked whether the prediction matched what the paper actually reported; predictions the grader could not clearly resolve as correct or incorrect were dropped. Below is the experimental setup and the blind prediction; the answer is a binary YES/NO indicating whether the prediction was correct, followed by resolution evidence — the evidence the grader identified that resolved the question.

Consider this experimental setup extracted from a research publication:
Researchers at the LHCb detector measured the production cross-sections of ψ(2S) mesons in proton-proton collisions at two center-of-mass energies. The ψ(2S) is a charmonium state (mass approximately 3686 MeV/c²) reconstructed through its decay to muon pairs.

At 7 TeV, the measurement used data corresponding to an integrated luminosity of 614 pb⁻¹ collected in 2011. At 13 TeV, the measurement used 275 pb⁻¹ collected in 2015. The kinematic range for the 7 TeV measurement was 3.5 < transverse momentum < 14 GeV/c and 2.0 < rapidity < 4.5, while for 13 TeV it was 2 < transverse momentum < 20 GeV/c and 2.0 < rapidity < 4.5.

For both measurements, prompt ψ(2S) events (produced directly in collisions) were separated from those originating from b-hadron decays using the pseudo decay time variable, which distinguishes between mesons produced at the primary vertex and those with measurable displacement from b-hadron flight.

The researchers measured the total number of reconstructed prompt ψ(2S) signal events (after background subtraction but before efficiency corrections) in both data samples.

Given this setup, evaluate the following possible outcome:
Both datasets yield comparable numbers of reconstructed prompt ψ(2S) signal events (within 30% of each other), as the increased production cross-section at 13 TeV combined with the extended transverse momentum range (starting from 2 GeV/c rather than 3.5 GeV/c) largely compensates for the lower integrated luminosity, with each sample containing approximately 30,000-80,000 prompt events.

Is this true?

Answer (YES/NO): NO